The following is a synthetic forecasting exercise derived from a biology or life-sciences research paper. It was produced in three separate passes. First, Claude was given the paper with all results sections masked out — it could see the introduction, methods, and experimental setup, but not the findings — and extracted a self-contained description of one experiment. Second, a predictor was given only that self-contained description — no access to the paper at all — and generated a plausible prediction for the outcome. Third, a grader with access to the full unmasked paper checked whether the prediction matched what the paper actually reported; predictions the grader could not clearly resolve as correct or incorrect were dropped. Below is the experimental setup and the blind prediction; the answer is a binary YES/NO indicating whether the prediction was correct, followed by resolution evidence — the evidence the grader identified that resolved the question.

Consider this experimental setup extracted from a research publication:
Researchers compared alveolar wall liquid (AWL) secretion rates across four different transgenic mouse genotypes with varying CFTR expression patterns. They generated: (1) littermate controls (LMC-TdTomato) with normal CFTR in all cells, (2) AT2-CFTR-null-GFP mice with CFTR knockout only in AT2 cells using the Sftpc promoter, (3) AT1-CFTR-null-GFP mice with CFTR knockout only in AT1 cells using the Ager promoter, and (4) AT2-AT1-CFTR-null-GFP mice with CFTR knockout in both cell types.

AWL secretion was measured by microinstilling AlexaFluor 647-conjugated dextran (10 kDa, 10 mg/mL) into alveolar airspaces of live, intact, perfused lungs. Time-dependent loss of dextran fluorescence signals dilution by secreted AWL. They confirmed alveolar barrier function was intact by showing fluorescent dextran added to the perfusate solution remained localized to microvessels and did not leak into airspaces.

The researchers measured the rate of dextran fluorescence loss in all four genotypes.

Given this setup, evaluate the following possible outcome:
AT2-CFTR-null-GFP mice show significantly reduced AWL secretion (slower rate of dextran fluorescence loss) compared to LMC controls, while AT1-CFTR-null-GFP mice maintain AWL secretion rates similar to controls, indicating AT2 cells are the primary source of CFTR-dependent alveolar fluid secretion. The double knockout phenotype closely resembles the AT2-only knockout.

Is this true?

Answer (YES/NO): NO